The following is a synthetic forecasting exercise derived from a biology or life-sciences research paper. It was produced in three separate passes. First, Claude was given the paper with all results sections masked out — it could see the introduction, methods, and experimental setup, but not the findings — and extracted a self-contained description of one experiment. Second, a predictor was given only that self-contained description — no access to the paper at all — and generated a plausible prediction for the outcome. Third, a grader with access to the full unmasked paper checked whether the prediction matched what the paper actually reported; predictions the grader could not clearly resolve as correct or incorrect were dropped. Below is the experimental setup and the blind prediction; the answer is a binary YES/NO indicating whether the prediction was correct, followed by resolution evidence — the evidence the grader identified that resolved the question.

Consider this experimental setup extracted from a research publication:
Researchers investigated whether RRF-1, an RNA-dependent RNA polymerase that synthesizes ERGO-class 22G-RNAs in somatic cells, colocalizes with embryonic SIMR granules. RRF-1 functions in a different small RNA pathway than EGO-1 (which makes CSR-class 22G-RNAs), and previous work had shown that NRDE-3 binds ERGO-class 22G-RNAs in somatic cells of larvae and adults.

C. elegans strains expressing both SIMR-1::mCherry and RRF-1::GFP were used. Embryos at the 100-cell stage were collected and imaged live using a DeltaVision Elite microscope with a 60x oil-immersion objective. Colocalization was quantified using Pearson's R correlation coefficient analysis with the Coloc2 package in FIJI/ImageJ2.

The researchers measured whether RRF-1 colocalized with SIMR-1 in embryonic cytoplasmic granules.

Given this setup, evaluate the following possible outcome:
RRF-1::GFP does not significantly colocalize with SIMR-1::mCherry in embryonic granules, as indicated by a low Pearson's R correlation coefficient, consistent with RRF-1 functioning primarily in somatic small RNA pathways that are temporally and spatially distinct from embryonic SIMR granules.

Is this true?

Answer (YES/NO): NO